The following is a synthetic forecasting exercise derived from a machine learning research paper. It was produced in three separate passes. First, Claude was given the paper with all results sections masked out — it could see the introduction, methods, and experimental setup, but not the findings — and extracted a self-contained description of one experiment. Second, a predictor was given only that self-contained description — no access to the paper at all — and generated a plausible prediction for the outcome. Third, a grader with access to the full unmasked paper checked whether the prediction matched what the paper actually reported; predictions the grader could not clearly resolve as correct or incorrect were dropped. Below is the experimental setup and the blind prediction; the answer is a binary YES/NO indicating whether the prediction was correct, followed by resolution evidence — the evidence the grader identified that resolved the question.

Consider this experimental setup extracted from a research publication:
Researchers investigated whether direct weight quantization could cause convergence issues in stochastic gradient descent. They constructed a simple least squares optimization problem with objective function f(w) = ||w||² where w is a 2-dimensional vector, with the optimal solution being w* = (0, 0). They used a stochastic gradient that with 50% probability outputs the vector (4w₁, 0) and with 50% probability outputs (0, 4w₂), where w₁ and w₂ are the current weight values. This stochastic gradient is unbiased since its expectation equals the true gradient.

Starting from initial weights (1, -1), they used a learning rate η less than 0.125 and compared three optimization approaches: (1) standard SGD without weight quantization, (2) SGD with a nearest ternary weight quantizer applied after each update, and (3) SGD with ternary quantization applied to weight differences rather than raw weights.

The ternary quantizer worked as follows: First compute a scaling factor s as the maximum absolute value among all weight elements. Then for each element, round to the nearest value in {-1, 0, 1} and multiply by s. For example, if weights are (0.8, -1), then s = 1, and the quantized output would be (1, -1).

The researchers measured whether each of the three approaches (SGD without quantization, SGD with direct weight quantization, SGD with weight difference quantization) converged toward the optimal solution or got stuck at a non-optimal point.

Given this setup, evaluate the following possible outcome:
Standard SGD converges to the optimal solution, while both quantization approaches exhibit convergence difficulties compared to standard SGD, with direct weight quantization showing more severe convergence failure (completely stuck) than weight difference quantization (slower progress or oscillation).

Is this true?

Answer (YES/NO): NO